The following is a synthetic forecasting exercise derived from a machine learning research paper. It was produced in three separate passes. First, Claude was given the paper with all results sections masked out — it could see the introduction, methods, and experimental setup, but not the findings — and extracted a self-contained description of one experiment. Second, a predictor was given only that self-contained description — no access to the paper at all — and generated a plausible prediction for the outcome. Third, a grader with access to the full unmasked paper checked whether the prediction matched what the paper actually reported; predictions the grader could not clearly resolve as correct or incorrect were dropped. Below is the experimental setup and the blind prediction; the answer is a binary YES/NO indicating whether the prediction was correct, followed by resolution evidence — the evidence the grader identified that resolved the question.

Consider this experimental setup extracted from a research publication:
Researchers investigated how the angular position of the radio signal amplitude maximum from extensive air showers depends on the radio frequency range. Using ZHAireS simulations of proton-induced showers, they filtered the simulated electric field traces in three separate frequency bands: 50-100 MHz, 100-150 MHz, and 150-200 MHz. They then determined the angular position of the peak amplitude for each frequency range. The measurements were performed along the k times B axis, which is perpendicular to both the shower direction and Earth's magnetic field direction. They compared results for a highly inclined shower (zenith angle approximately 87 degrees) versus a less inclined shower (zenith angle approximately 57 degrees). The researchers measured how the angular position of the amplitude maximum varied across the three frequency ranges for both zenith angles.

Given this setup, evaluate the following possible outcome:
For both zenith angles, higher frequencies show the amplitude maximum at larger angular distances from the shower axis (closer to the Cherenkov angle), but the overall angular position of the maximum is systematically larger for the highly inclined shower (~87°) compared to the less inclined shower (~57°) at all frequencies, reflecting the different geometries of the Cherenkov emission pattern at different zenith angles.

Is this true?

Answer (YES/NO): NO